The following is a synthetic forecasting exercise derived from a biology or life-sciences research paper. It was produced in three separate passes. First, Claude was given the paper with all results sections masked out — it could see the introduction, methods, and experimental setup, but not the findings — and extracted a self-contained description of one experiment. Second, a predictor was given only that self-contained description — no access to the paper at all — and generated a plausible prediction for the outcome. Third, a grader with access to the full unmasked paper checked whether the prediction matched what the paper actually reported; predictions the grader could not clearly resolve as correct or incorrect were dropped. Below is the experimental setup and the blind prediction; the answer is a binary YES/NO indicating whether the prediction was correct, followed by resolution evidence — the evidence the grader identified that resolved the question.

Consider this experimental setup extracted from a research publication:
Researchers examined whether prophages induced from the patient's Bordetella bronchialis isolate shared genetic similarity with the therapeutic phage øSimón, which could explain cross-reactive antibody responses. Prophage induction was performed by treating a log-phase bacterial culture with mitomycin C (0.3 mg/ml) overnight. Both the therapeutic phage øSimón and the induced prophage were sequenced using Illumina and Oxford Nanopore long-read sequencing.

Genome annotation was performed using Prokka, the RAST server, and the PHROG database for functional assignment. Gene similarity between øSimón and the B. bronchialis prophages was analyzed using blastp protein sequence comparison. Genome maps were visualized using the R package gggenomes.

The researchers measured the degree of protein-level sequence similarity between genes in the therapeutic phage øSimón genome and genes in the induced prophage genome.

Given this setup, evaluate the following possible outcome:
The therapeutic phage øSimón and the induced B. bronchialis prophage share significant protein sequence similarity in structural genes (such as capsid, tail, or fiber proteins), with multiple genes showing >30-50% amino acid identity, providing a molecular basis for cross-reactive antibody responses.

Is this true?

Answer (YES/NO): NO